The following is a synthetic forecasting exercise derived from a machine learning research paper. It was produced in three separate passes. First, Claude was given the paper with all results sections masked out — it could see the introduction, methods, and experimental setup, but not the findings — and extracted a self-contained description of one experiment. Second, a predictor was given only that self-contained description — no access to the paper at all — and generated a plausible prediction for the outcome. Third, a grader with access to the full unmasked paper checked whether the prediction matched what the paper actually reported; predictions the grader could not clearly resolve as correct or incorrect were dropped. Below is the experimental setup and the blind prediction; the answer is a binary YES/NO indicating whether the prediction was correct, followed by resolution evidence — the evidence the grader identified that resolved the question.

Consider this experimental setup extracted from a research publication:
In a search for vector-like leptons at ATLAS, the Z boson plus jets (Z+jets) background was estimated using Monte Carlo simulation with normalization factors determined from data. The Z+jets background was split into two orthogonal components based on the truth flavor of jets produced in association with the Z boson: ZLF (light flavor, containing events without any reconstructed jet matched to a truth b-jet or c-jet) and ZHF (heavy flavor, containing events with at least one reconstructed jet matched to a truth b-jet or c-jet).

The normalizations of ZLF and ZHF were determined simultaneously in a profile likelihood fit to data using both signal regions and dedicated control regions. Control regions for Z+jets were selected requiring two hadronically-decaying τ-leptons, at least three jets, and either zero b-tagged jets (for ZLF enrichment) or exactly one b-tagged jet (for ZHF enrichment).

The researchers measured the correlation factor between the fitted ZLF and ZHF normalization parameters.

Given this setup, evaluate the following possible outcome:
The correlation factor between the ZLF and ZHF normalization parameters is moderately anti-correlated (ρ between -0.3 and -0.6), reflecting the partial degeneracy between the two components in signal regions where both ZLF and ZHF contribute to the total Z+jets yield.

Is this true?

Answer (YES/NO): NO